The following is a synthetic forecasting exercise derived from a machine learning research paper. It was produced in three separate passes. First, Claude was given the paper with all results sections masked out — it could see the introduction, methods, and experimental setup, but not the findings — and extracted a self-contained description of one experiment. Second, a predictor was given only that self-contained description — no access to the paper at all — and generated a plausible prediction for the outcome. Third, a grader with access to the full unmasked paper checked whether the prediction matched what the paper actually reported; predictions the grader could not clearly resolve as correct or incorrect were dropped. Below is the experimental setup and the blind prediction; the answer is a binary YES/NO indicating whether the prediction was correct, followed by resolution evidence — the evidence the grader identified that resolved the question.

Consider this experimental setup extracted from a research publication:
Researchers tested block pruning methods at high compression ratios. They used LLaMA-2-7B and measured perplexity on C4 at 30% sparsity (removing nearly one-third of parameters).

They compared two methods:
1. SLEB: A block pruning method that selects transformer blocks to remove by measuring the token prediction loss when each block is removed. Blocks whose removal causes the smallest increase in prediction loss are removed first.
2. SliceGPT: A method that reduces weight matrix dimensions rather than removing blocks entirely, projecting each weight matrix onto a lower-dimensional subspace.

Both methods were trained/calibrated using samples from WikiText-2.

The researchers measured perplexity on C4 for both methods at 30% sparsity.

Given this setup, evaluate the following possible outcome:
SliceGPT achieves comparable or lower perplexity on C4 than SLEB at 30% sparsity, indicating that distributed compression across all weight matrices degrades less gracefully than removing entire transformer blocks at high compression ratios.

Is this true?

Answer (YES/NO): NO